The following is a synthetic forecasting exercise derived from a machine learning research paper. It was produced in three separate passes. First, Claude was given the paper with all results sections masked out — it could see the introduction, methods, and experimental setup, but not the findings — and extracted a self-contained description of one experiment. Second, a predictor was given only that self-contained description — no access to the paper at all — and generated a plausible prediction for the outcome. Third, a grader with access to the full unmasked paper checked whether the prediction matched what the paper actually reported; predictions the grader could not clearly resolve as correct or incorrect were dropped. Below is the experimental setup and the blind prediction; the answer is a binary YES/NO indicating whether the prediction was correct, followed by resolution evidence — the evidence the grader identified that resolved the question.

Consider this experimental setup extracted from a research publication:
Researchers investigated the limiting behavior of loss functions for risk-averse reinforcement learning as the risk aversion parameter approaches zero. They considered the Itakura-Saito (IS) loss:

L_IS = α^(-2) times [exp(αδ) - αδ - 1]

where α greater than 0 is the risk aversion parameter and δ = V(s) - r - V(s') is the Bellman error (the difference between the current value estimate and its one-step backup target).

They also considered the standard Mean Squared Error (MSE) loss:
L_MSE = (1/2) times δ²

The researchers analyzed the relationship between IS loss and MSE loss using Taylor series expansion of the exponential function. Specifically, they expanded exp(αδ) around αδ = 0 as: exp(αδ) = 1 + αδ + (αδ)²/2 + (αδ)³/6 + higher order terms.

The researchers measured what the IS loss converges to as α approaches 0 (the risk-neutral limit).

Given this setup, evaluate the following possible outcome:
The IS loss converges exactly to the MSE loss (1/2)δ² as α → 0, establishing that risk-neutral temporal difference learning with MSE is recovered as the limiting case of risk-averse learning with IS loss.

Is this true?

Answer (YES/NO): YES